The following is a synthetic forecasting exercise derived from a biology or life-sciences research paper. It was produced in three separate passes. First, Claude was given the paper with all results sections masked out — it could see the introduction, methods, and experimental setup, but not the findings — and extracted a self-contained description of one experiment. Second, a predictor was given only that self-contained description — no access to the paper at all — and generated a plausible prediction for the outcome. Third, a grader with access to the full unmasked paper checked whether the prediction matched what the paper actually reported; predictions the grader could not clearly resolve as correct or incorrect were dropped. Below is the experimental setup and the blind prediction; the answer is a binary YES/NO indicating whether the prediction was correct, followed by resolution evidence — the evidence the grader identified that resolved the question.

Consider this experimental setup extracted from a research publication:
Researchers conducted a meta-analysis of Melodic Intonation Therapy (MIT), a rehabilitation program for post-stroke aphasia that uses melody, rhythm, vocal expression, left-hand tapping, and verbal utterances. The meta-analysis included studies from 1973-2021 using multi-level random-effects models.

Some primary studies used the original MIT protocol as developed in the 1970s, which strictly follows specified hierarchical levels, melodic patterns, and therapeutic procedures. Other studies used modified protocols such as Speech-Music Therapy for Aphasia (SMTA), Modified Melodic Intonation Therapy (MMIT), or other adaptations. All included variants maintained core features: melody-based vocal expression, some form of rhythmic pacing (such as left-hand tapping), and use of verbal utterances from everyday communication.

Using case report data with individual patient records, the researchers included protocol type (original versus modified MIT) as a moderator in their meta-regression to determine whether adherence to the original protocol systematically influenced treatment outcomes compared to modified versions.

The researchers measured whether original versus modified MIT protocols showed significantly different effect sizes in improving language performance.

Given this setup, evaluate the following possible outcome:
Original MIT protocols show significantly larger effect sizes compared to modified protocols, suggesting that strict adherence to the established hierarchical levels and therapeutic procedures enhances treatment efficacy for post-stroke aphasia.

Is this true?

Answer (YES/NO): NO